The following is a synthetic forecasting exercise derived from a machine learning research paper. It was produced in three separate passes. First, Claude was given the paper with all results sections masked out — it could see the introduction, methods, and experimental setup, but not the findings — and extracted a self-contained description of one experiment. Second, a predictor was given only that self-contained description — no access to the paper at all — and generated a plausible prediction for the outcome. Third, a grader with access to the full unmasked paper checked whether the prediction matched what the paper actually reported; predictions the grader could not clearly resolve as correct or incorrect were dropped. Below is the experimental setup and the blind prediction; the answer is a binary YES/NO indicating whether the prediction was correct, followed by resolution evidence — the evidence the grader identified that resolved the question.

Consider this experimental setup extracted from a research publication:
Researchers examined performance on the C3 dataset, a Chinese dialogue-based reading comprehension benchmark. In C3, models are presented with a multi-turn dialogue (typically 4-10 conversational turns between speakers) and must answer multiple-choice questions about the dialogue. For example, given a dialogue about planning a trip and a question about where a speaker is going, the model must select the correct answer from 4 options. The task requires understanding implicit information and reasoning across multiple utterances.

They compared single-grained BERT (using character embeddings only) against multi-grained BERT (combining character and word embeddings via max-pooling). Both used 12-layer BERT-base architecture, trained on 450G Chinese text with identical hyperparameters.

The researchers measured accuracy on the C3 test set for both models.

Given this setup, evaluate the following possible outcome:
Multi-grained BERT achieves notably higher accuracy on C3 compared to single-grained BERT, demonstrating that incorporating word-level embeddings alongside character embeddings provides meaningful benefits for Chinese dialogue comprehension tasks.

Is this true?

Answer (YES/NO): YES